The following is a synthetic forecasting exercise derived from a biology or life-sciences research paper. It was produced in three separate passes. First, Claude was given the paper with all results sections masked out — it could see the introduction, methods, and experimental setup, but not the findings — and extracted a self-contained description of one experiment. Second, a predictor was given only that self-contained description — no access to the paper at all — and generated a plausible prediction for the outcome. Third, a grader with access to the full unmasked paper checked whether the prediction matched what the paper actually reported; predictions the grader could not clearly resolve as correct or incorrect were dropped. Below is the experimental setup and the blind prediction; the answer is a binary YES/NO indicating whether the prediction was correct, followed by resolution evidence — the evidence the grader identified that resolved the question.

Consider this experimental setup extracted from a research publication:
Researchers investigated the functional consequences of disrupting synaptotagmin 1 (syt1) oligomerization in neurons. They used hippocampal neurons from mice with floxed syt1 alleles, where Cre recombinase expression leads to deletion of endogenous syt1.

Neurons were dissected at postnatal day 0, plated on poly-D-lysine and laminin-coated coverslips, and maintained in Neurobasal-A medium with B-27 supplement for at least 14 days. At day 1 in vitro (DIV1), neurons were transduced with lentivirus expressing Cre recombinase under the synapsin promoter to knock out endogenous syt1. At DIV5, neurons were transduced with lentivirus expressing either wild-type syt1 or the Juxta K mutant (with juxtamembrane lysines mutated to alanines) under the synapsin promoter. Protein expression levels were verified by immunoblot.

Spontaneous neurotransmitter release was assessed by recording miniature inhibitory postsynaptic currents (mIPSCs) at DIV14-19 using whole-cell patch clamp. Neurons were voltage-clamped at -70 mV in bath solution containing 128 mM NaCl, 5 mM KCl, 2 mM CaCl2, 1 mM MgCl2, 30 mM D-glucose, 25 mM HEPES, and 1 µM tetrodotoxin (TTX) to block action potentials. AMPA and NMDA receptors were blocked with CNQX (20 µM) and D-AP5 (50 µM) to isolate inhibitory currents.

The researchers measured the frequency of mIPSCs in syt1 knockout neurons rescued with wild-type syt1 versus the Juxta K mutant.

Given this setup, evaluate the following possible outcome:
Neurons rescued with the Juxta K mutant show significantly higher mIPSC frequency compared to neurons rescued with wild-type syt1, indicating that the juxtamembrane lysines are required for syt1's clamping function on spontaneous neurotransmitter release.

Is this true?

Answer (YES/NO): YES